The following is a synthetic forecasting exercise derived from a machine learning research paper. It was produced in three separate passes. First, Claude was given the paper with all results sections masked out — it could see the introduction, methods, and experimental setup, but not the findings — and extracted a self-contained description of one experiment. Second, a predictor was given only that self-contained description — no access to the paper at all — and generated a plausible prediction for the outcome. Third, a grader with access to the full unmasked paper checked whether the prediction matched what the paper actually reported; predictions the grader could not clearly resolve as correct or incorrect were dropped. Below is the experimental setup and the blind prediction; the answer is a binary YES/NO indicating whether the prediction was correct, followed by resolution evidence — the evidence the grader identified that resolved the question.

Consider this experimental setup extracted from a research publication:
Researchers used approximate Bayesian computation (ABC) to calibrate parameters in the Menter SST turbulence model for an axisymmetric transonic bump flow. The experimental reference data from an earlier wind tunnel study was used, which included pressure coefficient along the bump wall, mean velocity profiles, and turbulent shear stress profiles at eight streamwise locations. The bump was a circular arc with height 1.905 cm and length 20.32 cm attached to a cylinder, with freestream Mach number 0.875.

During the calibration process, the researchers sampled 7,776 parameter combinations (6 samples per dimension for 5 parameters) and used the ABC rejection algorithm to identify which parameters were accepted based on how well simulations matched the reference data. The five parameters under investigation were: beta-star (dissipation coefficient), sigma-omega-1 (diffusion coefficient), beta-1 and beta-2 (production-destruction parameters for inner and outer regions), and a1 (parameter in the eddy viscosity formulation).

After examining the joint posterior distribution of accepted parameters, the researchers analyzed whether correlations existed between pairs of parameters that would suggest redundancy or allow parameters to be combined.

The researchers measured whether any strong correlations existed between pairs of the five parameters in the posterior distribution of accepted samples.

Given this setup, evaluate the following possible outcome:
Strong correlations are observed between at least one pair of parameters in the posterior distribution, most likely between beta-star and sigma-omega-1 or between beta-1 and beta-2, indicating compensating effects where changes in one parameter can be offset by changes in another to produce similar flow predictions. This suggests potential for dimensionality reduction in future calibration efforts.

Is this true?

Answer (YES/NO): NO